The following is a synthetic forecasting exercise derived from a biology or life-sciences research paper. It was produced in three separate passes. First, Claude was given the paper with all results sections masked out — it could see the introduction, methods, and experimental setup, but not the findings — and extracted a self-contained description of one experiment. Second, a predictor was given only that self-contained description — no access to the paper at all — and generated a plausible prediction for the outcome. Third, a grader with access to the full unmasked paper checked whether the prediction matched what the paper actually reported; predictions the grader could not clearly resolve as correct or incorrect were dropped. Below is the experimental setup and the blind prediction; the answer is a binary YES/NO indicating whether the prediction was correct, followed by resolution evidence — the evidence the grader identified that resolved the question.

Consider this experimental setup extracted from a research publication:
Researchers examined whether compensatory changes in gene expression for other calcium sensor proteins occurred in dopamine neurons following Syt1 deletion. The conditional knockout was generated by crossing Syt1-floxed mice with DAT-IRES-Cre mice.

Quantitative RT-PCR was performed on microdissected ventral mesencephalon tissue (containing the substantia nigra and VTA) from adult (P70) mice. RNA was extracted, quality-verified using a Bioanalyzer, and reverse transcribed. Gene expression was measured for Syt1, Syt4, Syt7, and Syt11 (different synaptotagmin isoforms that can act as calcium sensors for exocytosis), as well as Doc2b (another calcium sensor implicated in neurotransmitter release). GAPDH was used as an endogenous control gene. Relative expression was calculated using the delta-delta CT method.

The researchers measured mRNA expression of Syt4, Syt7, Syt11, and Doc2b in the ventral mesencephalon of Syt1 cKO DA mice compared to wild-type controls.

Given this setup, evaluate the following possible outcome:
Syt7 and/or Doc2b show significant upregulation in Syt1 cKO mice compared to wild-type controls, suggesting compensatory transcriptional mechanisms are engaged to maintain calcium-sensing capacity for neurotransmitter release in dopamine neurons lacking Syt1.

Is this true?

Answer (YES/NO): NO